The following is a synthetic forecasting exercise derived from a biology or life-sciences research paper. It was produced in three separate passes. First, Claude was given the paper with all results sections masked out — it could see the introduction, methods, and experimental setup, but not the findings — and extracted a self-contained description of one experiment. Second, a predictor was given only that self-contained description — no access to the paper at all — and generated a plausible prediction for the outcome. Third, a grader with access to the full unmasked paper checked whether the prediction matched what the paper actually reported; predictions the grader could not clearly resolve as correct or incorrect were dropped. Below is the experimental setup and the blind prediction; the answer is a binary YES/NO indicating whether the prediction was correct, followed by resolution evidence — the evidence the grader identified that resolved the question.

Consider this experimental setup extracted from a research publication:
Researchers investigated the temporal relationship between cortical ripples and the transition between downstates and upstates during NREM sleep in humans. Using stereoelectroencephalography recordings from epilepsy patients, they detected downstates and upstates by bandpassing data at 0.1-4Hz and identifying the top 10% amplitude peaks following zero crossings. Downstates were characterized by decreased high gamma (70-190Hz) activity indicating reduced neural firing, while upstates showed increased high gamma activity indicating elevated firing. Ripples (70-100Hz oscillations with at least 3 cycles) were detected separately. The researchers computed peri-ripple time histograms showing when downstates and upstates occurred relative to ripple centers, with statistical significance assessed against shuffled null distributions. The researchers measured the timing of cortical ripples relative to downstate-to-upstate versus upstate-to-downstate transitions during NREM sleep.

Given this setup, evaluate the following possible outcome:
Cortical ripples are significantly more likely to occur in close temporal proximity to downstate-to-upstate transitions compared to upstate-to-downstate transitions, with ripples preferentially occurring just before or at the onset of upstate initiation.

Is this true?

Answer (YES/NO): YES